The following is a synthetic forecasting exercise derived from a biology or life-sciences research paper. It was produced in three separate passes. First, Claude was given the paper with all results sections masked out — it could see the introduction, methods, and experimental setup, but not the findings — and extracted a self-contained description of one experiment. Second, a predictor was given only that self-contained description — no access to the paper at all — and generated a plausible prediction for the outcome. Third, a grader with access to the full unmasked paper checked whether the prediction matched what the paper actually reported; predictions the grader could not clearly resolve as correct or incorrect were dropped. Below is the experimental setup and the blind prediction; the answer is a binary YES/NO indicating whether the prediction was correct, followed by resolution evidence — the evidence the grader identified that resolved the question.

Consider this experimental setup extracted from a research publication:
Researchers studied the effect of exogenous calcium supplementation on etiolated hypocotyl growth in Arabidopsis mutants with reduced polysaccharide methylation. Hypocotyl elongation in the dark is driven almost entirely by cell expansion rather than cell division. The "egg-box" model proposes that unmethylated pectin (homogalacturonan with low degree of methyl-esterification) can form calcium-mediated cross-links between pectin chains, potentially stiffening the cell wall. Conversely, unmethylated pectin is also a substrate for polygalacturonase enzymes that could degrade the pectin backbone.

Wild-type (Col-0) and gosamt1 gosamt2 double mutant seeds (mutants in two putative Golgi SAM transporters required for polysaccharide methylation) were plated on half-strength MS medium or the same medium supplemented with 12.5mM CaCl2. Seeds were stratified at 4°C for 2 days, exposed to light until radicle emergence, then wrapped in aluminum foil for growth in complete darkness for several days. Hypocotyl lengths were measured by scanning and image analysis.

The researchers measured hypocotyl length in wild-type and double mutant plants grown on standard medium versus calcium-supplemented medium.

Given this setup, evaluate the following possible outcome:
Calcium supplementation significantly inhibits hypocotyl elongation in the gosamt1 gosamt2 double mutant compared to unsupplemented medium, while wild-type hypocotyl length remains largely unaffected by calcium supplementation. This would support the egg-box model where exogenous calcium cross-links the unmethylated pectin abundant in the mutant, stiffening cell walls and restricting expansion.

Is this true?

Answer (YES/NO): YES